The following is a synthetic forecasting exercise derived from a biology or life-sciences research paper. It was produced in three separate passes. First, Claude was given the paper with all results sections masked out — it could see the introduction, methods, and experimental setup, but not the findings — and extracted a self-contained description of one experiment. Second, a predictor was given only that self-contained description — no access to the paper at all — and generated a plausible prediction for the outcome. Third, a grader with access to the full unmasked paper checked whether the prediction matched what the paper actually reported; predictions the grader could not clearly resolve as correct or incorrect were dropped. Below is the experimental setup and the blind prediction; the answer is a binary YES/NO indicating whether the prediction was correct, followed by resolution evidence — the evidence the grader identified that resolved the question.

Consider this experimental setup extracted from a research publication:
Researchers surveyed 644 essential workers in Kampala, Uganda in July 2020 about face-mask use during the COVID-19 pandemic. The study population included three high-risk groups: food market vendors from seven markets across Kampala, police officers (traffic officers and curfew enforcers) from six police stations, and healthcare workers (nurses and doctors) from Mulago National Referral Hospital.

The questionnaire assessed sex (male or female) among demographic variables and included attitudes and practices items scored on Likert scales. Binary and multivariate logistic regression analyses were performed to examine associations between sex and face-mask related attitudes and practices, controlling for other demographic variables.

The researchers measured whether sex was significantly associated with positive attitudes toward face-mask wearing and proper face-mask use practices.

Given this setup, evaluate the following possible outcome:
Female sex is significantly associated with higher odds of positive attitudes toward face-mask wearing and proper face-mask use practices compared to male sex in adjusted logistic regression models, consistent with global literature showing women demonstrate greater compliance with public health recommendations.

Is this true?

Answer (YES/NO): NO